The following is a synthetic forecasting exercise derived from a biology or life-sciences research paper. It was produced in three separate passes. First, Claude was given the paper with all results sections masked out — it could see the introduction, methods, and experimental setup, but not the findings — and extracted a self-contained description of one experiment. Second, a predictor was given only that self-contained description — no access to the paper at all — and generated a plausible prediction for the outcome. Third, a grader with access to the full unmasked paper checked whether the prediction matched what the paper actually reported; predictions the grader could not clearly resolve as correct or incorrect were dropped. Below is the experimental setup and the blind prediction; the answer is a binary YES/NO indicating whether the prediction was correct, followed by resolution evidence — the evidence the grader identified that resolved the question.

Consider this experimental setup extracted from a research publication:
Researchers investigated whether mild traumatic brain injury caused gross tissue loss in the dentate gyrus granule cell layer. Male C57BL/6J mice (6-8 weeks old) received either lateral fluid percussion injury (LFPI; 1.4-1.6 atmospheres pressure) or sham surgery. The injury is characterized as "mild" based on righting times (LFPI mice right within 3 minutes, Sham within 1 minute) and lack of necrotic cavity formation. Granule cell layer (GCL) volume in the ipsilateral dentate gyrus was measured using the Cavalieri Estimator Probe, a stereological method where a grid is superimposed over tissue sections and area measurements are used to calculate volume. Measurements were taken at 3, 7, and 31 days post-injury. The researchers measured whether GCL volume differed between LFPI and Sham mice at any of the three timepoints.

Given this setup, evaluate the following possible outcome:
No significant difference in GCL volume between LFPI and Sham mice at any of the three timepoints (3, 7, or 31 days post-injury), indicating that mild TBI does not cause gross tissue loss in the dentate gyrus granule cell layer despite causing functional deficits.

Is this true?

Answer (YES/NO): YES